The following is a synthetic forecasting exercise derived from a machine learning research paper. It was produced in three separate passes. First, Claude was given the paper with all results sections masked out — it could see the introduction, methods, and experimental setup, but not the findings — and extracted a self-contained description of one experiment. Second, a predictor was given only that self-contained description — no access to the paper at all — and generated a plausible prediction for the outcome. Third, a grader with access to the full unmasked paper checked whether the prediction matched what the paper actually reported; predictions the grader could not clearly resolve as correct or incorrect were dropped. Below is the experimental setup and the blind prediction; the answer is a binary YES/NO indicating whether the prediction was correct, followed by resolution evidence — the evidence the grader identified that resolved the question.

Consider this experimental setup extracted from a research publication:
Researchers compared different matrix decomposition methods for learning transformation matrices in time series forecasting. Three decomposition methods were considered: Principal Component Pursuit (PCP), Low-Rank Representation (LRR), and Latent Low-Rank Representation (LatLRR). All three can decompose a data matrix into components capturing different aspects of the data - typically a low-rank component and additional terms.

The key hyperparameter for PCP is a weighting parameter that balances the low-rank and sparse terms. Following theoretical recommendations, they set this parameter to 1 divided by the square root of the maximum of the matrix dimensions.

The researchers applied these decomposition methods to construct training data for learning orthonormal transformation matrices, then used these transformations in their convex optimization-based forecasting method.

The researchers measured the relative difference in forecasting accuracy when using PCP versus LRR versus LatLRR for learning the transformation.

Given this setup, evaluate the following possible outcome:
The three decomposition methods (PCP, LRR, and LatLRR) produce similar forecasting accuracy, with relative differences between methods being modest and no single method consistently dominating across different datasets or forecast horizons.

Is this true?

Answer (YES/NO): YES